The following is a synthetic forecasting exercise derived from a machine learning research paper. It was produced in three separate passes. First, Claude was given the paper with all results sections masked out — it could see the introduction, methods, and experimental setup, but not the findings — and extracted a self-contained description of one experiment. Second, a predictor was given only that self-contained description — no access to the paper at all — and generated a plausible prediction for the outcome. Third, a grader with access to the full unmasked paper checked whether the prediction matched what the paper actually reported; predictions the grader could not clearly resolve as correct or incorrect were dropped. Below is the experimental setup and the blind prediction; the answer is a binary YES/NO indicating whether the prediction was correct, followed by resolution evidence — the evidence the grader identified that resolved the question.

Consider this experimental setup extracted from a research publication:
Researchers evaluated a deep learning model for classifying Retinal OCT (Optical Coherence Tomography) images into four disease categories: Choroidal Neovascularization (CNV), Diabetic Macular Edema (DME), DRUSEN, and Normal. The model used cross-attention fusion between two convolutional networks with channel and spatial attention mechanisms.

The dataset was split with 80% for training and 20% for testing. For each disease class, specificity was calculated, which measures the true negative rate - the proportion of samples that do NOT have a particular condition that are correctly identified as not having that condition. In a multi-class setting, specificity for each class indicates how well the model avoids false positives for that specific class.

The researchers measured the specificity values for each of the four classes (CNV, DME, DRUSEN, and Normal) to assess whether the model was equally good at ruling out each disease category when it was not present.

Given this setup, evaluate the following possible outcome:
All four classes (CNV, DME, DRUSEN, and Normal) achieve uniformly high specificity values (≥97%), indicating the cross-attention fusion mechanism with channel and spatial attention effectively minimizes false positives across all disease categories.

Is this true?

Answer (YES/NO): NO